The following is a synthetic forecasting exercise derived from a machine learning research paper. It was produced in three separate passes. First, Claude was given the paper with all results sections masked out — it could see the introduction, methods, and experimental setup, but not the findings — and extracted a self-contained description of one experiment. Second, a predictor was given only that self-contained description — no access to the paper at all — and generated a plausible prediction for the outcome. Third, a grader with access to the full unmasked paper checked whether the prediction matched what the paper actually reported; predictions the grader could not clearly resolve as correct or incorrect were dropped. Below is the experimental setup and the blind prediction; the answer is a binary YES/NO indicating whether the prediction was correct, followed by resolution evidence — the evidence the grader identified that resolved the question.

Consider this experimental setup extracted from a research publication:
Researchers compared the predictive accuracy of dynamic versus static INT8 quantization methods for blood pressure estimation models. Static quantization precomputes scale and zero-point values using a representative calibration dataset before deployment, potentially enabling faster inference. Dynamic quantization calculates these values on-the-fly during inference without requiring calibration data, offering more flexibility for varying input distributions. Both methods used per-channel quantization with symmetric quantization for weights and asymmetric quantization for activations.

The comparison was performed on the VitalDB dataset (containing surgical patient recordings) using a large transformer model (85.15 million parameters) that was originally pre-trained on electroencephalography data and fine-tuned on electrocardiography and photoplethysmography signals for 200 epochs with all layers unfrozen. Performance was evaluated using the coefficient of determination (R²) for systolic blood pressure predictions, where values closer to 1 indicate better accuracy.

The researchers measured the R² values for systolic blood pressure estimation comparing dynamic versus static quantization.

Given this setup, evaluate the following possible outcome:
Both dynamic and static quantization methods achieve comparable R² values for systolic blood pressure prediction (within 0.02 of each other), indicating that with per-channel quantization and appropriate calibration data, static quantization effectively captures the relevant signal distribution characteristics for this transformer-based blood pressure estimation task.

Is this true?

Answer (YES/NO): YES